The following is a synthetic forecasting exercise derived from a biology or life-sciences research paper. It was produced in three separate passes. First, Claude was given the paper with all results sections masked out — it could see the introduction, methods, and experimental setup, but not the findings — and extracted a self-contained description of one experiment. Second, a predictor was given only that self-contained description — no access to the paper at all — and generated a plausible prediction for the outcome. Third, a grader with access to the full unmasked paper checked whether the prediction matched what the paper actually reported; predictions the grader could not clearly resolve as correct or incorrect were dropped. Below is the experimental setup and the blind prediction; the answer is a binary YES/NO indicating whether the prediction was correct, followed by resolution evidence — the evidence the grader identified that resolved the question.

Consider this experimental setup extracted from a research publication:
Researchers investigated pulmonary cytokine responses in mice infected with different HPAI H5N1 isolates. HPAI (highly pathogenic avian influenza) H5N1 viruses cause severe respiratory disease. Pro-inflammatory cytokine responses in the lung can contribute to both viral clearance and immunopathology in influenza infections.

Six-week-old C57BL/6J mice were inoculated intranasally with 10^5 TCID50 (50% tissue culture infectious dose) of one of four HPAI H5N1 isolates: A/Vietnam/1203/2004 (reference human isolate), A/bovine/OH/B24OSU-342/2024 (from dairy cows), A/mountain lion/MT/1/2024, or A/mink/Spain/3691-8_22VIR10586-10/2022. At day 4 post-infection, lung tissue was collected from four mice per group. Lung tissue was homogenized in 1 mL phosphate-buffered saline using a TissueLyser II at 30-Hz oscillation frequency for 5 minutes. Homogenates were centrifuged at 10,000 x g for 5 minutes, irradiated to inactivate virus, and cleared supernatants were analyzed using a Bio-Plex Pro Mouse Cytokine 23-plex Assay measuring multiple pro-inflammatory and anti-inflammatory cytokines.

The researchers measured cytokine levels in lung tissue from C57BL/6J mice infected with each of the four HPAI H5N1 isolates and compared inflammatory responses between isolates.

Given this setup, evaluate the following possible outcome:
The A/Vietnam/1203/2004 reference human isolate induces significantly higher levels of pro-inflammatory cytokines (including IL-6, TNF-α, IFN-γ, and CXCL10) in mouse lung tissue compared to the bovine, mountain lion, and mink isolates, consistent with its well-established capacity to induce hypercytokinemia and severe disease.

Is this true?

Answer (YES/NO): NO